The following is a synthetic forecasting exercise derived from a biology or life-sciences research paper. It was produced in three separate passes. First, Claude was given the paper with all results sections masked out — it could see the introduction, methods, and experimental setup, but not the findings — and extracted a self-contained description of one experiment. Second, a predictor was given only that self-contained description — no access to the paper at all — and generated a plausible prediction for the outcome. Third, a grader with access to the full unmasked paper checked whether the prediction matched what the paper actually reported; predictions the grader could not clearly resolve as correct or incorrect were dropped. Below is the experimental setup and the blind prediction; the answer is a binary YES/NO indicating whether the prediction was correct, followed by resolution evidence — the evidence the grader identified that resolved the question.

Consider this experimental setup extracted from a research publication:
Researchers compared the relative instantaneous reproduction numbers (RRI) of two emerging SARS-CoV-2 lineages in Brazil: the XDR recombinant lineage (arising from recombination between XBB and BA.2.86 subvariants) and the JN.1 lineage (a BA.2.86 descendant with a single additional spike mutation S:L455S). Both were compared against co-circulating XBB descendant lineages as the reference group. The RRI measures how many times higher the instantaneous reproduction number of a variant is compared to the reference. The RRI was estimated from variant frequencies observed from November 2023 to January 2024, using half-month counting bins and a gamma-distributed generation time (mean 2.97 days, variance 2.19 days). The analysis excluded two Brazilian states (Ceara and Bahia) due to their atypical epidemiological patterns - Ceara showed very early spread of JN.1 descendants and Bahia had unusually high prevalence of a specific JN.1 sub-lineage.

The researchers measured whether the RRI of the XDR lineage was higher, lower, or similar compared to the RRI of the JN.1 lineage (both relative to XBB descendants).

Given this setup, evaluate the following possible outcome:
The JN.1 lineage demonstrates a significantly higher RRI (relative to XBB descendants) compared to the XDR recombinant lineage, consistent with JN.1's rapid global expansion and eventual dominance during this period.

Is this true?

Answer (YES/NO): NO